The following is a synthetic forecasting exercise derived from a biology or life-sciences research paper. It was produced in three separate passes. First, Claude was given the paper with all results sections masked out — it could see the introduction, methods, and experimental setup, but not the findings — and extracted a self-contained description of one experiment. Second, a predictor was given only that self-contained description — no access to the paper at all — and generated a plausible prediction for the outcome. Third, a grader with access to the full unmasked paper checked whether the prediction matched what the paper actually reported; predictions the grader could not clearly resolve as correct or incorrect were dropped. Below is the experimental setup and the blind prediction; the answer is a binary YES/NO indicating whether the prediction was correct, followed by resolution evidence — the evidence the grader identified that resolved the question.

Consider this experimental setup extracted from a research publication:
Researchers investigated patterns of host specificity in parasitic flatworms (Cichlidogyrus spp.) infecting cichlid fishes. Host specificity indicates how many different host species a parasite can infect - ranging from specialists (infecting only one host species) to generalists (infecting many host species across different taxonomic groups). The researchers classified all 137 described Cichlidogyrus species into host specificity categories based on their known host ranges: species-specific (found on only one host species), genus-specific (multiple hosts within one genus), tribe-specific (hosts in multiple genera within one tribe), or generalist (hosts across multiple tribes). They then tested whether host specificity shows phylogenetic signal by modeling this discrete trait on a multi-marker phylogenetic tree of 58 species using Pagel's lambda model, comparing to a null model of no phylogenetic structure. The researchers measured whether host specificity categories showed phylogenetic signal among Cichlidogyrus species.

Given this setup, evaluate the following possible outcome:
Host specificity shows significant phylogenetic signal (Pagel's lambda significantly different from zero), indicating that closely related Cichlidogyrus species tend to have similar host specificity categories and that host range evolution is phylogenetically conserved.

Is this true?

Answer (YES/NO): NO